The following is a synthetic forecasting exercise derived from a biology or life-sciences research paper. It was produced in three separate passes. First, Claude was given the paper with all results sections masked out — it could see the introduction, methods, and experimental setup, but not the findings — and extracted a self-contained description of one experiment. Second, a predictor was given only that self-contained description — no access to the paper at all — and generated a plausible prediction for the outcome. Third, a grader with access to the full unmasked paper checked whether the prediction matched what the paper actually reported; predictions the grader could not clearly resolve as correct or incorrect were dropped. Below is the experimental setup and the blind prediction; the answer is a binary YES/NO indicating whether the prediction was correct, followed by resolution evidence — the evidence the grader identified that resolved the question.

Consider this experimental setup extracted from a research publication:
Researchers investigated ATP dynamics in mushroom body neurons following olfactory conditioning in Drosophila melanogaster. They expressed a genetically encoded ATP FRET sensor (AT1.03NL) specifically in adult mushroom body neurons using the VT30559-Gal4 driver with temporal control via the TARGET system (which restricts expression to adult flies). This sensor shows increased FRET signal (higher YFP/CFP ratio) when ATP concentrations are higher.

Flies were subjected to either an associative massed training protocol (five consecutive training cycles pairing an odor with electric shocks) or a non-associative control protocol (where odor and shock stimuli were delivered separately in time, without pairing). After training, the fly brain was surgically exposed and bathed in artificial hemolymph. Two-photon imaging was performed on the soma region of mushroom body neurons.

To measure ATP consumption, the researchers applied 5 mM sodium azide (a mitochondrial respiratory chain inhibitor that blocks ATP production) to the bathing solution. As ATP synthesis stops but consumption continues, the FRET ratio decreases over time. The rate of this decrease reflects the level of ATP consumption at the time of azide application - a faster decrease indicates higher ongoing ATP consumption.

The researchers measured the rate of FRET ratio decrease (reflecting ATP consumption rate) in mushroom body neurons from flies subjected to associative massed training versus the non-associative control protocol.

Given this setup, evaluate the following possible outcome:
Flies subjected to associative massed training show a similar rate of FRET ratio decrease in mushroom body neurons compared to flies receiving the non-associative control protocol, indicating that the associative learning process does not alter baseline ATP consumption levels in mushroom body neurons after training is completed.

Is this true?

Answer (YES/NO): NO